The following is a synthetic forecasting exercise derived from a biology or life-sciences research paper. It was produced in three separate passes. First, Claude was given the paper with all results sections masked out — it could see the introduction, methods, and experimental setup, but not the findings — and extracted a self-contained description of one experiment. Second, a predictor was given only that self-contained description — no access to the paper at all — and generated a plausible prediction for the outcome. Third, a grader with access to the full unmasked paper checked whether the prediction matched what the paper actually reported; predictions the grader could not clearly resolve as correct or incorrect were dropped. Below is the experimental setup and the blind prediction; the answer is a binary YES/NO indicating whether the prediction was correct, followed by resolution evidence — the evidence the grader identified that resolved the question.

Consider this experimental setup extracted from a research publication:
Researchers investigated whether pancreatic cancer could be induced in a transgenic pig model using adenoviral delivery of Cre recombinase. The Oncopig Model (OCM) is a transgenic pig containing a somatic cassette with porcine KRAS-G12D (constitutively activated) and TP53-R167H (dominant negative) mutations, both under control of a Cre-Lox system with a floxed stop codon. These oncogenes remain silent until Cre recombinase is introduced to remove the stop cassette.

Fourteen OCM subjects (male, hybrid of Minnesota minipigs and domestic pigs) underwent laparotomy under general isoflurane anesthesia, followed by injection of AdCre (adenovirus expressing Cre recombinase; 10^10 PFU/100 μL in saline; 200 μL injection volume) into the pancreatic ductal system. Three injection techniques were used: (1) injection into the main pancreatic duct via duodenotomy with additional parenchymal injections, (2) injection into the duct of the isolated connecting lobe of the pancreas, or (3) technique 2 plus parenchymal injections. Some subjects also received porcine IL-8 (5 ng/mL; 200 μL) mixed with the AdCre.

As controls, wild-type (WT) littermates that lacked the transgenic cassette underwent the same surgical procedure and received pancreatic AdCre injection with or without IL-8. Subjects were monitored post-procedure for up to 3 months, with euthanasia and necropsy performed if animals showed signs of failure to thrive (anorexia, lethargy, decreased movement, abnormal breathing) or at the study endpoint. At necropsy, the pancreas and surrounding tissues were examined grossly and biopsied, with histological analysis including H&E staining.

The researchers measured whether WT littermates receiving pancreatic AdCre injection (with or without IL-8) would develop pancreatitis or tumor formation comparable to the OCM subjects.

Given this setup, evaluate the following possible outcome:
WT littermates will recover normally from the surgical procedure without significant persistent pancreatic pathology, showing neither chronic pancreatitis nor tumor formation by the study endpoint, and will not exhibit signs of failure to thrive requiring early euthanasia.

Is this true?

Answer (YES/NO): YES